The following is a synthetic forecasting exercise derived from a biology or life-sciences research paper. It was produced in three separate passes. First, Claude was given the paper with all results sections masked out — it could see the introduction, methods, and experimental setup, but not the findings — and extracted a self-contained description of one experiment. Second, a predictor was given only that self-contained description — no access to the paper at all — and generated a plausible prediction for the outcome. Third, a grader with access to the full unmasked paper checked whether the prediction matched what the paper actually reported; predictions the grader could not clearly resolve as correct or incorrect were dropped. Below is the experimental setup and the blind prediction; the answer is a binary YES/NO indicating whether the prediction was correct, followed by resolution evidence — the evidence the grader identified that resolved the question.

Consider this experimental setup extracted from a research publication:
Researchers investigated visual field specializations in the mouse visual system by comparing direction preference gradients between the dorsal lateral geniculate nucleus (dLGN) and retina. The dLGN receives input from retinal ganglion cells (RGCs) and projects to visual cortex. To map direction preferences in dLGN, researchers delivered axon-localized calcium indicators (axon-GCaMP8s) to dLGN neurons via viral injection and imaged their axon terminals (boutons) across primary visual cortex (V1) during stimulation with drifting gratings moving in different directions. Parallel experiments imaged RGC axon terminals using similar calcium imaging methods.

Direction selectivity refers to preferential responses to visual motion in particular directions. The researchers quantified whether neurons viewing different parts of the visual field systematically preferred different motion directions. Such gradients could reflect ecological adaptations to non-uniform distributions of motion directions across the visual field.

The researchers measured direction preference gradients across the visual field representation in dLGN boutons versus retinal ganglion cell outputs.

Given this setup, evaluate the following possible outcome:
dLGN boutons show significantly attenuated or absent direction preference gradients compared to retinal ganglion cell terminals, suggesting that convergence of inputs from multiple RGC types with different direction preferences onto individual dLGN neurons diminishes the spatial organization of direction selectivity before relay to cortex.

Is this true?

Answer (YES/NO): NO